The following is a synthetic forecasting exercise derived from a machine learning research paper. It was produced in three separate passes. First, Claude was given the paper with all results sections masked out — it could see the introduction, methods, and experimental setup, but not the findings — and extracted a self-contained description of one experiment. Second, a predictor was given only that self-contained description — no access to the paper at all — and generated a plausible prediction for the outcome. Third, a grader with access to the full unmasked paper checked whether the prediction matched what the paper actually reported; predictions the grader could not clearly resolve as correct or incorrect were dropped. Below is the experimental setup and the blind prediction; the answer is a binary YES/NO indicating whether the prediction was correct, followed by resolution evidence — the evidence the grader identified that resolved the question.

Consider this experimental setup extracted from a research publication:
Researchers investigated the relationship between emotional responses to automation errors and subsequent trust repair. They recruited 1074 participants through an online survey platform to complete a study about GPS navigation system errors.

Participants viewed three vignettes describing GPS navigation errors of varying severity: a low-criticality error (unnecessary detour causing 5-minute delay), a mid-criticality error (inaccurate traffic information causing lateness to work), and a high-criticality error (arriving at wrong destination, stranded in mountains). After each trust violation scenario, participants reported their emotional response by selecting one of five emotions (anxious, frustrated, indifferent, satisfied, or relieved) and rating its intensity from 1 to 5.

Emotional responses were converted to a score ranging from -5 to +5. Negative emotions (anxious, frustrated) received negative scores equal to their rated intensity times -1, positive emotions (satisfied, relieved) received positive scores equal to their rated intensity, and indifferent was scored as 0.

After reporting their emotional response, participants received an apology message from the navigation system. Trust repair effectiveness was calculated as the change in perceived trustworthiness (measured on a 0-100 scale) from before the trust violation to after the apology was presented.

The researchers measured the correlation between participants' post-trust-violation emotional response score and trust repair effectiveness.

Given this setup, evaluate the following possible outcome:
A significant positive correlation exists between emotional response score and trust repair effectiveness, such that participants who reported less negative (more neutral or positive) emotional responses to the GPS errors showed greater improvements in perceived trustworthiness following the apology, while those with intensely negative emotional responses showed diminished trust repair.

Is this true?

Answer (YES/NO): YES